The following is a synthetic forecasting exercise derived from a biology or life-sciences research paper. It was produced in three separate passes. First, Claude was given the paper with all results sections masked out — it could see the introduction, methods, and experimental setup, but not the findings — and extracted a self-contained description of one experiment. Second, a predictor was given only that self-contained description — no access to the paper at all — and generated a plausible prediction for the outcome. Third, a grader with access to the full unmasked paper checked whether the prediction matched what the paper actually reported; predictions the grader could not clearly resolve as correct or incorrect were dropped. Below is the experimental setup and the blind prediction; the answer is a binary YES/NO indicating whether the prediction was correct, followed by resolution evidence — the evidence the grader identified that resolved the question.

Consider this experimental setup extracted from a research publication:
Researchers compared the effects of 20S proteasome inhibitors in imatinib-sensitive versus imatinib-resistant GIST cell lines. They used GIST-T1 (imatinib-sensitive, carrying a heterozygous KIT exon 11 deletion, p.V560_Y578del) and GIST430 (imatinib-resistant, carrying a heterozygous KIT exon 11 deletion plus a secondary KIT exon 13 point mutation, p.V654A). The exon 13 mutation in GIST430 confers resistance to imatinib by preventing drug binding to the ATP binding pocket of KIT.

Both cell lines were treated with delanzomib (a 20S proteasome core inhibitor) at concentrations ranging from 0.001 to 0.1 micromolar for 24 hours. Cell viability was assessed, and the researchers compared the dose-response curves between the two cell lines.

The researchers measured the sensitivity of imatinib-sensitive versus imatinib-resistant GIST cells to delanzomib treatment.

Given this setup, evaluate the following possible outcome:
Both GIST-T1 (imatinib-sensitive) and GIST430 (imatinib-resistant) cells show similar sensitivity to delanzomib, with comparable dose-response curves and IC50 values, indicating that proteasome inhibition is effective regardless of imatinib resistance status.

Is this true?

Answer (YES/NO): NO